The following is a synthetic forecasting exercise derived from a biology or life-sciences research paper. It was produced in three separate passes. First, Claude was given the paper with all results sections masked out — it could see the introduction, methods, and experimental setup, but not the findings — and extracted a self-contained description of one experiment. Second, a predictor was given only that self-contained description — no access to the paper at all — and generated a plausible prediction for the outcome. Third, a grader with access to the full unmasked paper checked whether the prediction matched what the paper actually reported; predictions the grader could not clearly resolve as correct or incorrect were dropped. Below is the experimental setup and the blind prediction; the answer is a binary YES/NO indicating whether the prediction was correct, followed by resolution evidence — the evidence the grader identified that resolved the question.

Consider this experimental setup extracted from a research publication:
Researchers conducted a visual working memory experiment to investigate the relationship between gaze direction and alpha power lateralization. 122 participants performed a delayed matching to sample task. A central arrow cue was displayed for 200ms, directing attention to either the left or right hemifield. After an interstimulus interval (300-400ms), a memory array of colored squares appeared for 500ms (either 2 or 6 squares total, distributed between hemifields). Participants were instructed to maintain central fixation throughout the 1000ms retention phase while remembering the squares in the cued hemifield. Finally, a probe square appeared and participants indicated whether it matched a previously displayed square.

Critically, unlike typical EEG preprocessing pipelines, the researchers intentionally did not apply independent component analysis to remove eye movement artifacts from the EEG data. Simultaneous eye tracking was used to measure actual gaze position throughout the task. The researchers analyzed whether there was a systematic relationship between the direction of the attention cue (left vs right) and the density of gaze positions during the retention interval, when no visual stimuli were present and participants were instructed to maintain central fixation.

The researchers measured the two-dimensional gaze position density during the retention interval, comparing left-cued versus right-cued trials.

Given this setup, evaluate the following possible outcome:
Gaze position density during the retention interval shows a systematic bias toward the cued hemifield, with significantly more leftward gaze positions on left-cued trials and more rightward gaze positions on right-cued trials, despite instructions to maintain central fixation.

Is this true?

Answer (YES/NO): YES